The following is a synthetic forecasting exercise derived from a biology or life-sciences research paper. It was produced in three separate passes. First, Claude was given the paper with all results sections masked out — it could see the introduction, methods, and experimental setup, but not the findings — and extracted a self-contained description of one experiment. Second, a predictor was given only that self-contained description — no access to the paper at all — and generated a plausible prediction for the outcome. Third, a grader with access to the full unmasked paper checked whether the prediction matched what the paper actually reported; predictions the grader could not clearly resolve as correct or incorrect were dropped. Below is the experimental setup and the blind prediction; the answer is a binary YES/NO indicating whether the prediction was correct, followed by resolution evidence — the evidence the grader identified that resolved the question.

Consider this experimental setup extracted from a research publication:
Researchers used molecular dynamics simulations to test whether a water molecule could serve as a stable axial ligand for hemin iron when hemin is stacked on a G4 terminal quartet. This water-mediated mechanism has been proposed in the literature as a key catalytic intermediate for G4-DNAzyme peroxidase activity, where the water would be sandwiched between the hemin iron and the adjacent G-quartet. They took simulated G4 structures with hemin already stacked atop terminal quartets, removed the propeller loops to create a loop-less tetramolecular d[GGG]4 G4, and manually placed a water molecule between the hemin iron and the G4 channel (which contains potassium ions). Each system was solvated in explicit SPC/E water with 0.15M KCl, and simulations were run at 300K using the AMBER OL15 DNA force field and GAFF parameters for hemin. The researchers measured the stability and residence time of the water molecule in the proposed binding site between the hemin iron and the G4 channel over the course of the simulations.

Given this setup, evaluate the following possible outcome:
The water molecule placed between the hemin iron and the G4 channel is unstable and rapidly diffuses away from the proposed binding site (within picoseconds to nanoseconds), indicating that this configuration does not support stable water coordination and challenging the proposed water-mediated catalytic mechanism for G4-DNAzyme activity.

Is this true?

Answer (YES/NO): NO